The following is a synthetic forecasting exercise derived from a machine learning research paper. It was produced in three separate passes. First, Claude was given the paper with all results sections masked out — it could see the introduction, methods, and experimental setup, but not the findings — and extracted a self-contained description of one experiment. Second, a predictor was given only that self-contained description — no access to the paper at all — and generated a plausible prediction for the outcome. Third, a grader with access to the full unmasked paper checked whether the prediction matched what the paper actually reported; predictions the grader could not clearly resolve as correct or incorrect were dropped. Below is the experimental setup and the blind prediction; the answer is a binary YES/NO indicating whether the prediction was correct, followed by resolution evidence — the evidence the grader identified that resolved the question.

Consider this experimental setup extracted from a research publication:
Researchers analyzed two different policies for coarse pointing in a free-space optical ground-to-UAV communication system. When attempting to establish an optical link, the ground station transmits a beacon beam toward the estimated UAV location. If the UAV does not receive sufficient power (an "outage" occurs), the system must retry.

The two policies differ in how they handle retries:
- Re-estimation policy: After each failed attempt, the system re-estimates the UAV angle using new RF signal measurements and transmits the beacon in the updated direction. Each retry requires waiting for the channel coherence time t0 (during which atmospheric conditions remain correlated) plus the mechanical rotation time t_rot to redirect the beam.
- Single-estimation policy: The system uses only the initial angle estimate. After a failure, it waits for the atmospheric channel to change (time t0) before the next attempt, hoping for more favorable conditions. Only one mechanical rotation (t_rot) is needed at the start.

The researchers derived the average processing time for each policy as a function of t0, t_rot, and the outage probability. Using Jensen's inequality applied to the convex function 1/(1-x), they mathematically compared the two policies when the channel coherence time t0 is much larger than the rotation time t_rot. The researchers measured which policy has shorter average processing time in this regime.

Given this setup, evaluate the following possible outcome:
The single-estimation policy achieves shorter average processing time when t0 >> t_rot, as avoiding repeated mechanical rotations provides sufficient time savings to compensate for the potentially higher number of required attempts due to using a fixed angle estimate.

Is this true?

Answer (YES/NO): NO